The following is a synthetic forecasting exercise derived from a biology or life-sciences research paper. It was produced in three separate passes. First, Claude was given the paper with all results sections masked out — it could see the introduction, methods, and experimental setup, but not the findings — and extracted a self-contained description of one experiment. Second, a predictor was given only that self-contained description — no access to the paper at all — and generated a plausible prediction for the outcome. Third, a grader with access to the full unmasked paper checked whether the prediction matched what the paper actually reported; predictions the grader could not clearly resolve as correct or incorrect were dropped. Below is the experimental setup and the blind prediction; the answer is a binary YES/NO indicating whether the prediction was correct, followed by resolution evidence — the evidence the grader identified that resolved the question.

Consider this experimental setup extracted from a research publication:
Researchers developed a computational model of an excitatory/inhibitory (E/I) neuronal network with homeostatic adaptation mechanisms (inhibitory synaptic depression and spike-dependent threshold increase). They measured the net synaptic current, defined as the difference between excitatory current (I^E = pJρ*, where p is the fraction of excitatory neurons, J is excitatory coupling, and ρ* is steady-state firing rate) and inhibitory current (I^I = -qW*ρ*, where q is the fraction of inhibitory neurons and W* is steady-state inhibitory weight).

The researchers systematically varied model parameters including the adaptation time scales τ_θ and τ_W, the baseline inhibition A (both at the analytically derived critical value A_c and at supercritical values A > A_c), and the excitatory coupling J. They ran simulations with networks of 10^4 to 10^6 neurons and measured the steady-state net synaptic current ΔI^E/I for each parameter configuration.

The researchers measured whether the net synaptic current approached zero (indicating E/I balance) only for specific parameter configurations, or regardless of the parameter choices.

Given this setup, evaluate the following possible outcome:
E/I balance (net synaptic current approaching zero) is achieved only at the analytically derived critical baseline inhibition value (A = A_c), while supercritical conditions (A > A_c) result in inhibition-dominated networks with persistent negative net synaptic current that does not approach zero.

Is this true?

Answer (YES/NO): NO